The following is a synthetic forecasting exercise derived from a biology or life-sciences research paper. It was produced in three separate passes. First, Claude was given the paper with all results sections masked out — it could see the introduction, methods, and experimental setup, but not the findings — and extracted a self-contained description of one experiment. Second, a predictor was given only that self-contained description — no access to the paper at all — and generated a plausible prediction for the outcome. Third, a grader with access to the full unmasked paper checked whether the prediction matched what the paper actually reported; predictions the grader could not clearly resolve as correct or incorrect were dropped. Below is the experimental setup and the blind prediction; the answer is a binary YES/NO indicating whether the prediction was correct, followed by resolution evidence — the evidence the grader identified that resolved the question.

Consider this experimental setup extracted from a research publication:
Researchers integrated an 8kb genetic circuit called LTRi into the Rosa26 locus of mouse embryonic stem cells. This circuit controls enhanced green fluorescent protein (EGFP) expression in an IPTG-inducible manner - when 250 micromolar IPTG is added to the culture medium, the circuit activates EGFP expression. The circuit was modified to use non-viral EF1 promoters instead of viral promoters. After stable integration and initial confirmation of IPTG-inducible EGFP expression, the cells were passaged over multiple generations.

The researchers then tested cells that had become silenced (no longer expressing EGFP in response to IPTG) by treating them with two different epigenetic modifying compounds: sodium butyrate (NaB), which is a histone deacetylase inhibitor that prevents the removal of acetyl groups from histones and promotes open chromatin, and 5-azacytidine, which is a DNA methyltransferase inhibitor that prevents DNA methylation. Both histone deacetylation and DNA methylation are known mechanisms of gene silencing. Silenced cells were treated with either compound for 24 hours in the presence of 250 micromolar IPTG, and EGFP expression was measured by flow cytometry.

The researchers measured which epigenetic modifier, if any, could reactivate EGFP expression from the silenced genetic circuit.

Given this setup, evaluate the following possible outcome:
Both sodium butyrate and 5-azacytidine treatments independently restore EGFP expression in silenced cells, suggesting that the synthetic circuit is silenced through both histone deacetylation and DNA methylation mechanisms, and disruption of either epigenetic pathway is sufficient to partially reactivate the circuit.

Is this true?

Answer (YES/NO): NO